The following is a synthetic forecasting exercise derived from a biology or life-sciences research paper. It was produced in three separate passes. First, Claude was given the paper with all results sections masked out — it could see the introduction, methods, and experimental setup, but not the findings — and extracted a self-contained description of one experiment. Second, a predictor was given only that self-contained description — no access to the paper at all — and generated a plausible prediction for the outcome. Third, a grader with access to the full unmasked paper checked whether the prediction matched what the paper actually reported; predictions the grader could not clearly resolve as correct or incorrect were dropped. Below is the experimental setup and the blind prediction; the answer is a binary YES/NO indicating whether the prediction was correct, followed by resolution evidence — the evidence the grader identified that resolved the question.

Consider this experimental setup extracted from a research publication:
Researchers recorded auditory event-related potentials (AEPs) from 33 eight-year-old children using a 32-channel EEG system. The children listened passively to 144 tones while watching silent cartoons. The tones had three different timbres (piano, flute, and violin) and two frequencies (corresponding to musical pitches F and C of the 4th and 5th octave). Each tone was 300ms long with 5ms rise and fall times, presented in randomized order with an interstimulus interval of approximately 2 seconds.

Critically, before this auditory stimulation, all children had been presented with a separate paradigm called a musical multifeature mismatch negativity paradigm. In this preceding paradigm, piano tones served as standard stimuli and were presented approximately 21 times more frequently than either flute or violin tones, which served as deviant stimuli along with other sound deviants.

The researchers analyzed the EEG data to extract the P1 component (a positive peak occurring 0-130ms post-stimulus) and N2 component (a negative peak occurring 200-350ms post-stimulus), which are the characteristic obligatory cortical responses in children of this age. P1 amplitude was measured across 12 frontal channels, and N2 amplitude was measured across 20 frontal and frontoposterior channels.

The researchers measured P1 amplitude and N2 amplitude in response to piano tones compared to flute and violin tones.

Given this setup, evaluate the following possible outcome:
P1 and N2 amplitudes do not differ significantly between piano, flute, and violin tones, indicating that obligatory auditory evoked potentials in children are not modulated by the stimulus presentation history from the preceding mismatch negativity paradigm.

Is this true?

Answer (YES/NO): NO